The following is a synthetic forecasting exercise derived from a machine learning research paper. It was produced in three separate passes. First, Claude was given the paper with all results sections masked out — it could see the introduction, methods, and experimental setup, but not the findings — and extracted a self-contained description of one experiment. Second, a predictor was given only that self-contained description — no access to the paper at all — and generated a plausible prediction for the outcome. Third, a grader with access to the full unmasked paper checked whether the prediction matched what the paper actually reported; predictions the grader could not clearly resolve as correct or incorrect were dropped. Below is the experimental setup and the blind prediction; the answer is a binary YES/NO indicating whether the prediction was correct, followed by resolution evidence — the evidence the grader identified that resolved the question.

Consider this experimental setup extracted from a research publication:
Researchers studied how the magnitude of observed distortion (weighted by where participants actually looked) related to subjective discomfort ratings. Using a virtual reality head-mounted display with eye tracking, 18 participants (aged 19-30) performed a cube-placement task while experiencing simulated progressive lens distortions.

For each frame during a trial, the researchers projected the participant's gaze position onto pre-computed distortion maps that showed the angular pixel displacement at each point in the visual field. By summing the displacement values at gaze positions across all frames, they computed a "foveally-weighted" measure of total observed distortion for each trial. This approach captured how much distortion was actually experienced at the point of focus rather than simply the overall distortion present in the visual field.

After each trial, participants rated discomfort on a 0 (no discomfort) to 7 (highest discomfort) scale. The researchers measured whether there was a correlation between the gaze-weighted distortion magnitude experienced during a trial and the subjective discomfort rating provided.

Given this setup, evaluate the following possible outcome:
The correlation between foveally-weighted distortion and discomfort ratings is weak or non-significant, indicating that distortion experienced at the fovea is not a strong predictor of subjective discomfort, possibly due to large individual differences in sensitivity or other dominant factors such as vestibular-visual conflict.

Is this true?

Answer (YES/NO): NO